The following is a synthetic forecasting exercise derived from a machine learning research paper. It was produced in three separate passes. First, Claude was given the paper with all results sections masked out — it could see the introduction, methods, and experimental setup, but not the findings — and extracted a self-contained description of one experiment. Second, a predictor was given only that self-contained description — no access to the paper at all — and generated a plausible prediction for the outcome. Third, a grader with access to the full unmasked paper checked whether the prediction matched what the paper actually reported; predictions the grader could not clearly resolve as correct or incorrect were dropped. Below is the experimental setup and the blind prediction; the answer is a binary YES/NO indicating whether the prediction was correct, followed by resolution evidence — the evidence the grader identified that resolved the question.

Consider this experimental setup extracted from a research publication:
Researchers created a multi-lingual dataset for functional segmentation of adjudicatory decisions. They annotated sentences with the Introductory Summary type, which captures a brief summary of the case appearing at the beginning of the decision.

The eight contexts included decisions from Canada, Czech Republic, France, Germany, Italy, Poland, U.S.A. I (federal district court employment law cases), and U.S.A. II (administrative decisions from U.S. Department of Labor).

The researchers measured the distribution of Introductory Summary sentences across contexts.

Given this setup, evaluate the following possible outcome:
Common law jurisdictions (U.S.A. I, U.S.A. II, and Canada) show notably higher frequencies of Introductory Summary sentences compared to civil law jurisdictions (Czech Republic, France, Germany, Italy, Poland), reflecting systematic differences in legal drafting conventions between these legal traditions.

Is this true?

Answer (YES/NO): NO